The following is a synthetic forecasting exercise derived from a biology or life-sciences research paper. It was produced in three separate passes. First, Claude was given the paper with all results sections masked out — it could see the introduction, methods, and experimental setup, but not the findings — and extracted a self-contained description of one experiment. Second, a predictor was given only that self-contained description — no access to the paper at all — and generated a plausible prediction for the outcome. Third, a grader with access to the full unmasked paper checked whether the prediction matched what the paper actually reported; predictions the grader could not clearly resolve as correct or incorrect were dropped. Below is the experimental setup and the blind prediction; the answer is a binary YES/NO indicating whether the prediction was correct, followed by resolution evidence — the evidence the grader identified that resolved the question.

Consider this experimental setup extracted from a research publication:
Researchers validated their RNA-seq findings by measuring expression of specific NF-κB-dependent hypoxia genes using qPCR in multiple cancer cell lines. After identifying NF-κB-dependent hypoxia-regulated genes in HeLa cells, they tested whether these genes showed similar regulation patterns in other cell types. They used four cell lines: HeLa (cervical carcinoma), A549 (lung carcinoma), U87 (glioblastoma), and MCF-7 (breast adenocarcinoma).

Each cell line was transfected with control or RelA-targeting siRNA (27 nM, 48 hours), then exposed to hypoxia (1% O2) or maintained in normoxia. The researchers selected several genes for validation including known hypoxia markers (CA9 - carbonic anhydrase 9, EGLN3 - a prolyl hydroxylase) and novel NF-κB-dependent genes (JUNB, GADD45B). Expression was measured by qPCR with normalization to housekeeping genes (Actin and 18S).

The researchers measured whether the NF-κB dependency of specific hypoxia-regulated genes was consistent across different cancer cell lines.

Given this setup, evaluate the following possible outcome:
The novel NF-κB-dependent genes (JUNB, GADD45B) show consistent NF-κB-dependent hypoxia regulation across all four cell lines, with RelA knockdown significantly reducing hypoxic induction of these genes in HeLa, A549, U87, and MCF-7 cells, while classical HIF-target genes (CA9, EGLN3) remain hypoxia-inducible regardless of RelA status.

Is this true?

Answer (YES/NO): NO